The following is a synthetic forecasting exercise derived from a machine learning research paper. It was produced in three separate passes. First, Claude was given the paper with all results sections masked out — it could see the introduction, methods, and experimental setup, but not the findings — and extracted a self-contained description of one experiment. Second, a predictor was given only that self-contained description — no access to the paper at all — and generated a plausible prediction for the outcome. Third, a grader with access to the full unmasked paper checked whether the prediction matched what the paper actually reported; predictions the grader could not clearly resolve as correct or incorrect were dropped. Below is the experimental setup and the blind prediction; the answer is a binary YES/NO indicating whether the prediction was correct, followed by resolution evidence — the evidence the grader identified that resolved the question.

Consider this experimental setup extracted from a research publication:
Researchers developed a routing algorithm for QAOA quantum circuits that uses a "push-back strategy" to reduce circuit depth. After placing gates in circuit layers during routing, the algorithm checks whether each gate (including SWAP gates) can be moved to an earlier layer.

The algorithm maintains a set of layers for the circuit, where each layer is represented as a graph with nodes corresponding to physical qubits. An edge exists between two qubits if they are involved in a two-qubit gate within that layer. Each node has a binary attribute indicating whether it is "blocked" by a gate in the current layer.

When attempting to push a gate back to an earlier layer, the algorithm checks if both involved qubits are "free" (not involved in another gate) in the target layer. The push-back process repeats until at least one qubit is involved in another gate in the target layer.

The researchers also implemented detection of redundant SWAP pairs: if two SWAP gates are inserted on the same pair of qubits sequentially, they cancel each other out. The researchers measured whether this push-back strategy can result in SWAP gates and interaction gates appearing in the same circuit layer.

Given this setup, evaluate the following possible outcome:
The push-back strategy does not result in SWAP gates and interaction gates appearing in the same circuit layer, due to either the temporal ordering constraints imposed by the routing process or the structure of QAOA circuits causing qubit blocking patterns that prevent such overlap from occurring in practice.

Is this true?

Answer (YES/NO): NO